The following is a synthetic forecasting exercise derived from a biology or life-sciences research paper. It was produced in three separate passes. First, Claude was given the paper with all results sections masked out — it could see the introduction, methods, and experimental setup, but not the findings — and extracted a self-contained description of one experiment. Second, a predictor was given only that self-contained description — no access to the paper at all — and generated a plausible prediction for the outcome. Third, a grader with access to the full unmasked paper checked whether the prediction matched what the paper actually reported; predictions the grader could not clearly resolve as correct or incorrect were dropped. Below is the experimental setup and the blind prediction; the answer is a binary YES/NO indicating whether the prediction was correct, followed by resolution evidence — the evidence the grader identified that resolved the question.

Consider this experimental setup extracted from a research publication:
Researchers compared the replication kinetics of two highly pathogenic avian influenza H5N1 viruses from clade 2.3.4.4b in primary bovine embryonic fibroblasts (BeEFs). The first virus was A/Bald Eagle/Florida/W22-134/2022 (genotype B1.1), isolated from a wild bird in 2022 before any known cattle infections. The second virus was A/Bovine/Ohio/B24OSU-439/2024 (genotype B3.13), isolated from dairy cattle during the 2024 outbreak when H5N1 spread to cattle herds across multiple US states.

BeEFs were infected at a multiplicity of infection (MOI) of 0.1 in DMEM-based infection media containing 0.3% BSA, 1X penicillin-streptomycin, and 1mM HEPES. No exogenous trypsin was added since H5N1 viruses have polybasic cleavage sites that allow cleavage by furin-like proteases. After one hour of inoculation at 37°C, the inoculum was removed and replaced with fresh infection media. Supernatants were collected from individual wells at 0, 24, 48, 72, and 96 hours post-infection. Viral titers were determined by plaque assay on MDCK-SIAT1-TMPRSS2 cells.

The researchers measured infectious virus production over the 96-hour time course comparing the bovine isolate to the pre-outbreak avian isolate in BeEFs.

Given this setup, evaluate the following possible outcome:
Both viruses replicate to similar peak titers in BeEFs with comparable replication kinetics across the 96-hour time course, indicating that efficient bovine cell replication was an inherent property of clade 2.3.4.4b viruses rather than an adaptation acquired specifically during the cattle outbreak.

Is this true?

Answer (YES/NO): NO